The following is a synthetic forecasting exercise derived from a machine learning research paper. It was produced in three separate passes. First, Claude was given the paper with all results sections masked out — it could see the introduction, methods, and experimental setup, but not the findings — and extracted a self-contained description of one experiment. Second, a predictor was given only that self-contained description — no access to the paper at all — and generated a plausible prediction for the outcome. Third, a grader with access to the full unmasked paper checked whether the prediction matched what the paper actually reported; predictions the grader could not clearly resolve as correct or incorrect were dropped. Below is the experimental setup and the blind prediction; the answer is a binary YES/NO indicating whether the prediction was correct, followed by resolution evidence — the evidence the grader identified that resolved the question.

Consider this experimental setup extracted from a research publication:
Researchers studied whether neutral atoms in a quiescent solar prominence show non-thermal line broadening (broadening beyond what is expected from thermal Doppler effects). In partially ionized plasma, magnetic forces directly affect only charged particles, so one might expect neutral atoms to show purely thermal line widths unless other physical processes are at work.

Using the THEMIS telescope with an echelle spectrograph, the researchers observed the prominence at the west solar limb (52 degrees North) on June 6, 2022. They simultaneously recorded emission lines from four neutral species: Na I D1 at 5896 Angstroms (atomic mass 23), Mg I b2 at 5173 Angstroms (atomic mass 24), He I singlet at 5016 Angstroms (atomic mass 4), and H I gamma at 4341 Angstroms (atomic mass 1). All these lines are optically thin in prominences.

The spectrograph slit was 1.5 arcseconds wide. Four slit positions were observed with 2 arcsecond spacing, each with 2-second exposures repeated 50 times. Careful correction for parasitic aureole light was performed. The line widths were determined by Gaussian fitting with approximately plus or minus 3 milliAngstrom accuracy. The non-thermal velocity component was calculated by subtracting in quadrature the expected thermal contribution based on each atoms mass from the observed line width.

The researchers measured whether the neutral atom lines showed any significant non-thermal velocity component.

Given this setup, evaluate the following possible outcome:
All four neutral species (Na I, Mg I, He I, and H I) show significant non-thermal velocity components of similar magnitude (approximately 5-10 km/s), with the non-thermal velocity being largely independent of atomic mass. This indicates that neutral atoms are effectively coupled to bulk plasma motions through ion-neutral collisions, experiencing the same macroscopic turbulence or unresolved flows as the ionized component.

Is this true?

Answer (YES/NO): NO